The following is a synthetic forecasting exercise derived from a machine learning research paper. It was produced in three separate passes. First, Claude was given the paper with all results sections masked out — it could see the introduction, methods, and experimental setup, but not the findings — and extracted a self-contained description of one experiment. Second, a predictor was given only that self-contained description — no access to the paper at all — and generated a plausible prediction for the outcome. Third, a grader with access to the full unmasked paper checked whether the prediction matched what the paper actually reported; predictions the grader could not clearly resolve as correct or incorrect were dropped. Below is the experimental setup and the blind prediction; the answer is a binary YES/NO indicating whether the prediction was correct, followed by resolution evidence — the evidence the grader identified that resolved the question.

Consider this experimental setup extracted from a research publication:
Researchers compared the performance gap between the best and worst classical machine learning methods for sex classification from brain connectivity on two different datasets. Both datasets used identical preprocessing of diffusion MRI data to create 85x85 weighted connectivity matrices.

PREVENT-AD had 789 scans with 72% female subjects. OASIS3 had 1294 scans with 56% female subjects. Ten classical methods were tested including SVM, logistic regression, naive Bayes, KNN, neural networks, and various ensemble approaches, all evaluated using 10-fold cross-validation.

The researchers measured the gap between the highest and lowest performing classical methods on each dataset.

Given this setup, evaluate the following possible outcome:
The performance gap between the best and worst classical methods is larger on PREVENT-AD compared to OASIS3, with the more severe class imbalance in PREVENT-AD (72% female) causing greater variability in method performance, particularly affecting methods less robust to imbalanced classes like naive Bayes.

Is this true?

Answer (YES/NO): NO